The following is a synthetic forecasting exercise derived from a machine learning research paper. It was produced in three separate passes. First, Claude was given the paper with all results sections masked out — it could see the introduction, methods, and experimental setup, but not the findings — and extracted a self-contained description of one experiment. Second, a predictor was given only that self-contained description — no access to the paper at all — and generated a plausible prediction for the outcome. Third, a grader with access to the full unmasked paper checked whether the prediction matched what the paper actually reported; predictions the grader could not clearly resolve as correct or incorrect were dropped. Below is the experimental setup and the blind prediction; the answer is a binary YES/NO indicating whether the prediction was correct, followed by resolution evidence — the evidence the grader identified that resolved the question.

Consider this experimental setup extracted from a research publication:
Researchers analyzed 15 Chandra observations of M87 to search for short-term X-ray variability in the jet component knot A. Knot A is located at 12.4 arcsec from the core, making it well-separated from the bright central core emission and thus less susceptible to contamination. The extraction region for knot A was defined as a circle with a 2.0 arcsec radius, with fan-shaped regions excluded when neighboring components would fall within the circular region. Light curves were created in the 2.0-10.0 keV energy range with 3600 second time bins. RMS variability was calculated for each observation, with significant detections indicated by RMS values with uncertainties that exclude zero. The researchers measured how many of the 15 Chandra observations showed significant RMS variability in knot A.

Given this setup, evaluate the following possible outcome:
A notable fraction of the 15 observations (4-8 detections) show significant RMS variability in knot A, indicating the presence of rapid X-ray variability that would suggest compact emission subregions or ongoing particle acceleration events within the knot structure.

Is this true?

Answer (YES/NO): NO